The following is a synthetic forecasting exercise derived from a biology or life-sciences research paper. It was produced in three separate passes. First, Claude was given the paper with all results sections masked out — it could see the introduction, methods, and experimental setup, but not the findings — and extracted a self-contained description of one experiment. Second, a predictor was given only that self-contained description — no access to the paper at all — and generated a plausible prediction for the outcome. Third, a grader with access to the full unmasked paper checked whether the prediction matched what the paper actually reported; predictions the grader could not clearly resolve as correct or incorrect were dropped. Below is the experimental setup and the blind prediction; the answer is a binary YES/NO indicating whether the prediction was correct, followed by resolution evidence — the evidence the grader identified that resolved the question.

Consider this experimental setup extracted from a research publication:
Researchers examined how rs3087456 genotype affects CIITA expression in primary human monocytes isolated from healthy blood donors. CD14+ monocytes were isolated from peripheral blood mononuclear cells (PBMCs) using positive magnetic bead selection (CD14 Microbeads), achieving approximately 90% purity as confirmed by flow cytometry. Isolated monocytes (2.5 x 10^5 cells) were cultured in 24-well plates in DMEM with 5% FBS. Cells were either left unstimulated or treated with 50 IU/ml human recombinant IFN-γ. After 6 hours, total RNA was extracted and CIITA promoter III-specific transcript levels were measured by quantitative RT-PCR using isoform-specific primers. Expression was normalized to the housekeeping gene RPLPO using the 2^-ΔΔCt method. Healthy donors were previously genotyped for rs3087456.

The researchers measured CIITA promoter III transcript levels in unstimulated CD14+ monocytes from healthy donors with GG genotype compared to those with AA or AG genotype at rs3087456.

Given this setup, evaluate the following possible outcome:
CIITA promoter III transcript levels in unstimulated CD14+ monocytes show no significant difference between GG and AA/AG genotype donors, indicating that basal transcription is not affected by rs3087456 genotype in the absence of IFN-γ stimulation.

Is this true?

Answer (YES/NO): YES